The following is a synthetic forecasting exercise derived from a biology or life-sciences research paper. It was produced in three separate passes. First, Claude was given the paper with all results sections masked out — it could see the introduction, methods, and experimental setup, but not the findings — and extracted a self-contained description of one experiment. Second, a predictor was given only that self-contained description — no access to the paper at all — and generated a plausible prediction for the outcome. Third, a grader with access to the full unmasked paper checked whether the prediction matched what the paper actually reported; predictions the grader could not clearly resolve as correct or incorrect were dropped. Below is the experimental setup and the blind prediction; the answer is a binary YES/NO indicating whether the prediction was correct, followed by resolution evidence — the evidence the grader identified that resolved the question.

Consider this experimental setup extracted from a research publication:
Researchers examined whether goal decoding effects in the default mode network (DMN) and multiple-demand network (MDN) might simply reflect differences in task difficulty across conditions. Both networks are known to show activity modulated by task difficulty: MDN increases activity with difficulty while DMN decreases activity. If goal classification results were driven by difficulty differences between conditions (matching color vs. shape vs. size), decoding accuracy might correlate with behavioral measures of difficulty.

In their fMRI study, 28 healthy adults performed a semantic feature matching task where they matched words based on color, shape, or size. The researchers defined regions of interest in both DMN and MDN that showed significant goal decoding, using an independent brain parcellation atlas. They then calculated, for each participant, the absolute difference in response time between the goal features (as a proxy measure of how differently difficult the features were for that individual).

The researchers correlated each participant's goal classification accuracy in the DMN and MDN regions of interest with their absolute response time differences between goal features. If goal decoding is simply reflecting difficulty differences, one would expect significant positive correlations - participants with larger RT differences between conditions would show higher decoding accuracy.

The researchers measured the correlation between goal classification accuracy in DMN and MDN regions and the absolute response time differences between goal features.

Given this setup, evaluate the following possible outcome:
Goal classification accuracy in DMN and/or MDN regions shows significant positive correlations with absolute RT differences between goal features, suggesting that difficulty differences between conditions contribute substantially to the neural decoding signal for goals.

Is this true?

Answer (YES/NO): NO